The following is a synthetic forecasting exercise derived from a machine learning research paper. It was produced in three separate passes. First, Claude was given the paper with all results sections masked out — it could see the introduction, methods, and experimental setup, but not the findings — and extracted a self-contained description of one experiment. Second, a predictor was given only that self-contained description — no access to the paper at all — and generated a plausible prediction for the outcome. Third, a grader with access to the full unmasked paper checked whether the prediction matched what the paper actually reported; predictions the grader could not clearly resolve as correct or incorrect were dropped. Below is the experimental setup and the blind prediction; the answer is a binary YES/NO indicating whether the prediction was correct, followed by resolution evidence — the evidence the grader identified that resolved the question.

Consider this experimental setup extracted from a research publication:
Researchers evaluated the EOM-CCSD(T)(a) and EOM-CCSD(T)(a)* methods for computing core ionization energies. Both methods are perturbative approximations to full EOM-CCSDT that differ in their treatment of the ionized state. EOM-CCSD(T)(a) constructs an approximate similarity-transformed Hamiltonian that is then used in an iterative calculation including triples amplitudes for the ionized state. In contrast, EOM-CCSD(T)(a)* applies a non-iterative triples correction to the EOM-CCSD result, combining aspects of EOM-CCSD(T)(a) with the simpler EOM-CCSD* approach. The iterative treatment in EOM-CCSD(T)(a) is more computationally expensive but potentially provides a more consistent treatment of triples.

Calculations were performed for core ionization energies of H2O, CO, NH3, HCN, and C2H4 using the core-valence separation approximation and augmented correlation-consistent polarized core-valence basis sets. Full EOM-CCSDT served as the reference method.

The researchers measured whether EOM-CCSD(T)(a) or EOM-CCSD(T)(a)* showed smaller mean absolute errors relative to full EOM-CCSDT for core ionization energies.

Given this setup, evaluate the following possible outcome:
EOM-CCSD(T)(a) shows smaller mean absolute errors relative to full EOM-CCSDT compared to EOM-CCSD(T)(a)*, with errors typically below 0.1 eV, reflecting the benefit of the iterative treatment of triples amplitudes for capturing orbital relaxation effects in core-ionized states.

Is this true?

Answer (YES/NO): YES